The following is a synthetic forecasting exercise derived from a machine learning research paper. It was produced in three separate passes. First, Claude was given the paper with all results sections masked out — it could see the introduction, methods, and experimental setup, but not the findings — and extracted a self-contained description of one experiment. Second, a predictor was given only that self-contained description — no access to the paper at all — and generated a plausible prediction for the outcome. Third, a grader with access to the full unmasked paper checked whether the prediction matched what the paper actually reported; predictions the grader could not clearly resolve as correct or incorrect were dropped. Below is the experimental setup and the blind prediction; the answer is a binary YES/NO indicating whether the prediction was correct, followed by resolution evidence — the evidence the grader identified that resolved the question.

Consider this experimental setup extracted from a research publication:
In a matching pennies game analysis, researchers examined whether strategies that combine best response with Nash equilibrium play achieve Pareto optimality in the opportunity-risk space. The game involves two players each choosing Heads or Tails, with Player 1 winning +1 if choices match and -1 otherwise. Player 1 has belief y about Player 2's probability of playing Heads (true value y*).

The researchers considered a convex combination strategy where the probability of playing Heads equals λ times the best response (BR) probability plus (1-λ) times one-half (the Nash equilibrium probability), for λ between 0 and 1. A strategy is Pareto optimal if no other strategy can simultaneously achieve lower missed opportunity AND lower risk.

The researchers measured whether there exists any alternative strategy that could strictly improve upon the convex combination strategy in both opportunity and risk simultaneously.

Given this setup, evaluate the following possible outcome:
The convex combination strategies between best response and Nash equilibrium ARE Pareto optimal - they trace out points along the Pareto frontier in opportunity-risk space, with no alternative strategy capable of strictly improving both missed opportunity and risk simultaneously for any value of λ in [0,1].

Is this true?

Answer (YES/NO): YES